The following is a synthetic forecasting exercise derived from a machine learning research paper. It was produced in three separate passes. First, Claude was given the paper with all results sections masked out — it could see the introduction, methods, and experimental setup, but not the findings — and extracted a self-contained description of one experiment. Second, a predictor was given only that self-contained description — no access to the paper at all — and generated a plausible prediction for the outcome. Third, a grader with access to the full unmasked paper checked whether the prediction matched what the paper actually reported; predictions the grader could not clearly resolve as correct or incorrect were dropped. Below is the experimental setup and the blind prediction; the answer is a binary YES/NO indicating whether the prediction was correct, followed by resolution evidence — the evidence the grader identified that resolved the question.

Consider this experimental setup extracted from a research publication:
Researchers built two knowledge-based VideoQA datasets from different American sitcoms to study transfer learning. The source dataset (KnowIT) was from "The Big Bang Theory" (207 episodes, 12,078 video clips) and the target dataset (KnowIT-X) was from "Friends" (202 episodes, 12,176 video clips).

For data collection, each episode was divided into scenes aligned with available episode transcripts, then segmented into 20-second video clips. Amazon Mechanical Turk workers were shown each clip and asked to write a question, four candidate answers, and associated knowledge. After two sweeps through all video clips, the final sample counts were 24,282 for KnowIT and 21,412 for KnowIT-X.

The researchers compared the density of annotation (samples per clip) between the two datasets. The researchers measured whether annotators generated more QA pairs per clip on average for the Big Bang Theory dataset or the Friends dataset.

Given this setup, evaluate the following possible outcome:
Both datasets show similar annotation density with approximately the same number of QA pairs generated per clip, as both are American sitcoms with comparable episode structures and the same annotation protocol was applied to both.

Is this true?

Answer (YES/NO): NO